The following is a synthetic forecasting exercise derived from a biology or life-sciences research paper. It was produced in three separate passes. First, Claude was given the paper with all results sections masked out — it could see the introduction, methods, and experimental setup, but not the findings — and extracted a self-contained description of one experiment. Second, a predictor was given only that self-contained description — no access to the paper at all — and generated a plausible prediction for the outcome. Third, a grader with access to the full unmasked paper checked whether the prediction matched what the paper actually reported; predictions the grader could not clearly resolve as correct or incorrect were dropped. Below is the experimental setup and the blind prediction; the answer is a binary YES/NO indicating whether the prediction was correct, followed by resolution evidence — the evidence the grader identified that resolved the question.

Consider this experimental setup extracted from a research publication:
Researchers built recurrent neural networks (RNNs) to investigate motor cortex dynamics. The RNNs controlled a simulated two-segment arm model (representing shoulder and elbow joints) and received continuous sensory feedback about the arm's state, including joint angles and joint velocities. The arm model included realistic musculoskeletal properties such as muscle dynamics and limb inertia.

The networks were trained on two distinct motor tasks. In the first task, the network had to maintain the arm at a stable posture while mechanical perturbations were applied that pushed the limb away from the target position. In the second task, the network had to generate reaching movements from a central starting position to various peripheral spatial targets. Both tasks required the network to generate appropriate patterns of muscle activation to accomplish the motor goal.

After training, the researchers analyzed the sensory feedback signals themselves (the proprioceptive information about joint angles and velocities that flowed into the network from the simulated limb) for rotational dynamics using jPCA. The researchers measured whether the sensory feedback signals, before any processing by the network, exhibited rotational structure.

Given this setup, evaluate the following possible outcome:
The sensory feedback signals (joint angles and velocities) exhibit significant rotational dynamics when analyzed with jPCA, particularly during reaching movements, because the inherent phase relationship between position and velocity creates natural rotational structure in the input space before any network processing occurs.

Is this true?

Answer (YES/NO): NO